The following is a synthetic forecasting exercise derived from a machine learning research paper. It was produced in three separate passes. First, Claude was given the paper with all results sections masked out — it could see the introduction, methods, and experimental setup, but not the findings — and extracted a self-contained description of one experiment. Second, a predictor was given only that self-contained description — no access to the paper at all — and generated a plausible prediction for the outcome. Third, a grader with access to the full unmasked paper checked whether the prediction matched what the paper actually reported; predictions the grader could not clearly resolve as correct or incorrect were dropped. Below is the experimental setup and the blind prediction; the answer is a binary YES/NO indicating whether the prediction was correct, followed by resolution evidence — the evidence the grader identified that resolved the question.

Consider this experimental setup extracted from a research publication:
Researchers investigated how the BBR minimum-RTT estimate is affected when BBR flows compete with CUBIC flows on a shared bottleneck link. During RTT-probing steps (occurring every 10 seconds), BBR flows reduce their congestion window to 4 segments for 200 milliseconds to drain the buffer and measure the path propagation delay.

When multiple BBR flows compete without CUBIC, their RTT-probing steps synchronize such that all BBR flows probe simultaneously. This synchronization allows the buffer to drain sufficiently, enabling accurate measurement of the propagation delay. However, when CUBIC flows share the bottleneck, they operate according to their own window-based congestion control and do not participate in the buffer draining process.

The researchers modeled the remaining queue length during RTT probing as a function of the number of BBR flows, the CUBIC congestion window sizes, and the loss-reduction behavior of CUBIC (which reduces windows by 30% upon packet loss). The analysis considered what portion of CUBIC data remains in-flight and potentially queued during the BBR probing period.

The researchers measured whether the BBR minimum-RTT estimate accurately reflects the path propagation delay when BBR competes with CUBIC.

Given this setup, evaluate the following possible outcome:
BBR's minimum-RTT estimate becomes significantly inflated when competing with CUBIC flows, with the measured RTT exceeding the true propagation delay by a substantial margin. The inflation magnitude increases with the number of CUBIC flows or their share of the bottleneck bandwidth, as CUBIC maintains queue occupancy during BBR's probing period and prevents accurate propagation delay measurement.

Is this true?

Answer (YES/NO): YES